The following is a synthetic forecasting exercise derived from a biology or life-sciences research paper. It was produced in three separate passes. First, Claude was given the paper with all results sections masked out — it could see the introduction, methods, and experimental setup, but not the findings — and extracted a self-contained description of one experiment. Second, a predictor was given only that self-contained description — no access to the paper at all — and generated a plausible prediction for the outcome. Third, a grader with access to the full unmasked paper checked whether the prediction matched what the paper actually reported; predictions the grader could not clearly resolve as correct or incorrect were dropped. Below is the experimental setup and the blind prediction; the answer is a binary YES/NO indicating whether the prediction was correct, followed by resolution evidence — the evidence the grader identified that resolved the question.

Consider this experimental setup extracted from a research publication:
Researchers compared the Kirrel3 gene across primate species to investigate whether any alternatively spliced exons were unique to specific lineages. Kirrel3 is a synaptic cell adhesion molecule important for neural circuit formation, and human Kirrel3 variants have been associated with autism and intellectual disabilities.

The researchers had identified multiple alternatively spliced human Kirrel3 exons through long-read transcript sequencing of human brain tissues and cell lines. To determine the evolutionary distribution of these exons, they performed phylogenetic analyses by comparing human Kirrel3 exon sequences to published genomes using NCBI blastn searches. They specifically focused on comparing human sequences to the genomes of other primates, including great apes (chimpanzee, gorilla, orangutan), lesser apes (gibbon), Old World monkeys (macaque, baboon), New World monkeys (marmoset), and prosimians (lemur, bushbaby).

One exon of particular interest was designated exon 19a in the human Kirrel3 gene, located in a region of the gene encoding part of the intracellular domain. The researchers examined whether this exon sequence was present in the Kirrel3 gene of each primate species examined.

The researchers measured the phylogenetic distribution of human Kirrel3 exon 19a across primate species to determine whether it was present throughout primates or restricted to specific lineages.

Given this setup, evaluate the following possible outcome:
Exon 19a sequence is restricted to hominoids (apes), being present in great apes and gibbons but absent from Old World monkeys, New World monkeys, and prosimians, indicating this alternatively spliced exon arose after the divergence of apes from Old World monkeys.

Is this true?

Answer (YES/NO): NO